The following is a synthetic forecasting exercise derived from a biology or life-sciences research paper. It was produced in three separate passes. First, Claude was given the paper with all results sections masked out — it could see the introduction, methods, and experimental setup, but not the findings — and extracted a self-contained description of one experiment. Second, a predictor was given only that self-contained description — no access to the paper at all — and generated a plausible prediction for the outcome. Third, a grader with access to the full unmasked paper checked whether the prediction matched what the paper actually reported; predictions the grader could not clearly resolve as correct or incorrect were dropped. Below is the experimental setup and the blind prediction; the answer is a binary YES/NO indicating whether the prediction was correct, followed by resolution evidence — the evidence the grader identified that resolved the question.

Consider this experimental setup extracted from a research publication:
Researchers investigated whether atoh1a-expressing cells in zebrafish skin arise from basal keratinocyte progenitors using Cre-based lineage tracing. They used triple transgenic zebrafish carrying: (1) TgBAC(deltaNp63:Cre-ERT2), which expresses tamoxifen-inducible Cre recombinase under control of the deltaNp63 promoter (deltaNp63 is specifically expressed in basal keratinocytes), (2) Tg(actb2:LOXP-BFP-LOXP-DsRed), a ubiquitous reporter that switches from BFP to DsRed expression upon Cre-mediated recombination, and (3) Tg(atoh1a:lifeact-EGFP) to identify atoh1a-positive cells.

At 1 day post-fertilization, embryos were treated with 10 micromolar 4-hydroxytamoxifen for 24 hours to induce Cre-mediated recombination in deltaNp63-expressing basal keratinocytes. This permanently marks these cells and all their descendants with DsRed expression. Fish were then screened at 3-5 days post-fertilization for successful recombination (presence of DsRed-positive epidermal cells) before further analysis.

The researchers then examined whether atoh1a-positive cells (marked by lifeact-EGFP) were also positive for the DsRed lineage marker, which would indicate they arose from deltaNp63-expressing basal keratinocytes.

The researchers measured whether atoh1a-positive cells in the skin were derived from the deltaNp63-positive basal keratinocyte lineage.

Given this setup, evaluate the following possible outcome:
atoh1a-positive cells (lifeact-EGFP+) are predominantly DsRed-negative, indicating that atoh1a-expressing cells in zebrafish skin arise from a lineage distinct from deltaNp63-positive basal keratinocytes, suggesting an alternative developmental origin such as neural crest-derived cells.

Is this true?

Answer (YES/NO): NO